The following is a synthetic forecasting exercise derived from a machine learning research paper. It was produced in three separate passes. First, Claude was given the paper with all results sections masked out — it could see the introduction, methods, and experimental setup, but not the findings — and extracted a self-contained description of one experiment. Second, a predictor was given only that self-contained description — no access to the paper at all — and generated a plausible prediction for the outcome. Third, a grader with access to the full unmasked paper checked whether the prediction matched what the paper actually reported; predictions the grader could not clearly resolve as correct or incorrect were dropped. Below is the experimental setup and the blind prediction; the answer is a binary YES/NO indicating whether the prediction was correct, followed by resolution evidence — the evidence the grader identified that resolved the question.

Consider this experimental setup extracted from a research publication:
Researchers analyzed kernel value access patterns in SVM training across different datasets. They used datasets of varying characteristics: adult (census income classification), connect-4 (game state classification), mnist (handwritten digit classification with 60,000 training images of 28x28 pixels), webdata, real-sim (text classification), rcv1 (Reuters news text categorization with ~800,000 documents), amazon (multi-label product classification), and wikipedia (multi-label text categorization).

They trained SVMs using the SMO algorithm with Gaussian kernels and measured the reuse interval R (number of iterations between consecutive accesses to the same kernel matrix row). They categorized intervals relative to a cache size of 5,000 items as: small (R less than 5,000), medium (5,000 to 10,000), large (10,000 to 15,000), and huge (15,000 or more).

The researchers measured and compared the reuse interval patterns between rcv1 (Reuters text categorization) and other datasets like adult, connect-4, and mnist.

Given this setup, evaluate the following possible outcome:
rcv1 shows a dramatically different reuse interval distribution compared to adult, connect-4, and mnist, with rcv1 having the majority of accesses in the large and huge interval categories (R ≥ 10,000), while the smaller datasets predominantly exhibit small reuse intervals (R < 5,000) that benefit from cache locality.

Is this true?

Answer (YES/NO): NO